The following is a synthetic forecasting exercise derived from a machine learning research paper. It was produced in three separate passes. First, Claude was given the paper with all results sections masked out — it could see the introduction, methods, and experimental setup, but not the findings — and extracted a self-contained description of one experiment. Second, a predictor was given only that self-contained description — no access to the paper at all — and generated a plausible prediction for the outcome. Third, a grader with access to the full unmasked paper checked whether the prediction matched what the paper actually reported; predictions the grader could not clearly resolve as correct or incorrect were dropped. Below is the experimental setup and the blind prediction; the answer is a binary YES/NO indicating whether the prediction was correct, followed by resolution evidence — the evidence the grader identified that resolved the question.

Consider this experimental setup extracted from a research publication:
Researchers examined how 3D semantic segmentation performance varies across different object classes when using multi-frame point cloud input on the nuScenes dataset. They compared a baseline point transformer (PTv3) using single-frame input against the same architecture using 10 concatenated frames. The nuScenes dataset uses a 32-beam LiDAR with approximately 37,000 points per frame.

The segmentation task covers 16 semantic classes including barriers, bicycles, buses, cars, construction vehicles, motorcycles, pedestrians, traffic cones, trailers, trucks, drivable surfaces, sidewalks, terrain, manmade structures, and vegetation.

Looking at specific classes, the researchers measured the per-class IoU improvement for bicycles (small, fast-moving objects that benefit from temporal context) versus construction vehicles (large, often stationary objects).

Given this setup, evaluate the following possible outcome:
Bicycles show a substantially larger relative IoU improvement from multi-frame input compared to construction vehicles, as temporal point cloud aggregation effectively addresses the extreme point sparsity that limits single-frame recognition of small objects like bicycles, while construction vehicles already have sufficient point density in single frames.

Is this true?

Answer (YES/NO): YES